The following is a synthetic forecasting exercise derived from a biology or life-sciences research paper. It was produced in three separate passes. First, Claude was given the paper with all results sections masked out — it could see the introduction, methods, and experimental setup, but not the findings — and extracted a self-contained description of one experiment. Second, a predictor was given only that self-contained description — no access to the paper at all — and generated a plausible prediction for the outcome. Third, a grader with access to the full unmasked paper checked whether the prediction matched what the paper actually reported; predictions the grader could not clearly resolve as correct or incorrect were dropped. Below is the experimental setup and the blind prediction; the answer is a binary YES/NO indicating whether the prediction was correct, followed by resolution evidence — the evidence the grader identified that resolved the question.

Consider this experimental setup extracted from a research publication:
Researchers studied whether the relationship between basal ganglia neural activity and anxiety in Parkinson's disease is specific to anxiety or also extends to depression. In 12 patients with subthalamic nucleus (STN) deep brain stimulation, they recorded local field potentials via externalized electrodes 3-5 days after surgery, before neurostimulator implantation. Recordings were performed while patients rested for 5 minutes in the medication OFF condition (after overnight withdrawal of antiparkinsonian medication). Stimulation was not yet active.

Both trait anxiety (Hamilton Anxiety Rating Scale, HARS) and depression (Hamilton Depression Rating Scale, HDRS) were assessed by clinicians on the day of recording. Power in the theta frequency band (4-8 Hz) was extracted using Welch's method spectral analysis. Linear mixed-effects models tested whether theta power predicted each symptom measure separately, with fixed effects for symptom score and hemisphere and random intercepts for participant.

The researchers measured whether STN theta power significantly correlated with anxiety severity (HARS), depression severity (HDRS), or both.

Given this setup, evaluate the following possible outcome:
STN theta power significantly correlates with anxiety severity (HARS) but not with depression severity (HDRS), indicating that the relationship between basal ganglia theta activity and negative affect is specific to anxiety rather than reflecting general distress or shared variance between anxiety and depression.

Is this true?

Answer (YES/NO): NO